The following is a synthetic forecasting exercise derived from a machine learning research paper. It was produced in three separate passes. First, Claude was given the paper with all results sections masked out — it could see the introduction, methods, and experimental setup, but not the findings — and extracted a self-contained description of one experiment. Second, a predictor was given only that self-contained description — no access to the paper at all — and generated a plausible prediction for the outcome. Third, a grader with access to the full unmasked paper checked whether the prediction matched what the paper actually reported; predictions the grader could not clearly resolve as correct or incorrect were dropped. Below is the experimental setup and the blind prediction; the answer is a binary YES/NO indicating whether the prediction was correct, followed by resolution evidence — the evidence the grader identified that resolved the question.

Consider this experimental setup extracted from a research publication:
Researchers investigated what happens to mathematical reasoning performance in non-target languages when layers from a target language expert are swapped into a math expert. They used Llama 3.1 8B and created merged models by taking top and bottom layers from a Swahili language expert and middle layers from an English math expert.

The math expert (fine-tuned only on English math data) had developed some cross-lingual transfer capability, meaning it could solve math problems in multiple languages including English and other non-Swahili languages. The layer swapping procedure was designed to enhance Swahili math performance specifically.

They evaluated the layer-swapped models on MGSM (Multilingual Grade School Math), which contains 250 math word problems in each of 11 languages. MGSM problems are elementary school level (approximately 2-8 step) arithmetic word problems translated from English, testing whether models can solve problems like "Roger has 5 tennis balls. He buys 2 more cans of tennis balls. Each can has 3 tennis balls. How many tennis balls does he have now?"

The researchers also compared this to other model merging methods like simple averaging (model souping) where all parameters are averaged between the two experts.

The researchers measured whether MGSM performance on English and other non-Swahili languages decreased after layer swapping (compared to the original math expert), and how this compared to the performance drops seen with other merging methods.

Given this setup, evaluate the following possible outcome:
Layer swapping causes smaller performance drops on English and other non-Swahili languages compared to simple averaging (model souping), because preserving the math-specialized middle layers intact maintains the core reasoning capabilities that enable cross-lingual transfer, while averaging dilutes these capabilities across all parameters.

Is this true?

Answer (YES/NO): YES